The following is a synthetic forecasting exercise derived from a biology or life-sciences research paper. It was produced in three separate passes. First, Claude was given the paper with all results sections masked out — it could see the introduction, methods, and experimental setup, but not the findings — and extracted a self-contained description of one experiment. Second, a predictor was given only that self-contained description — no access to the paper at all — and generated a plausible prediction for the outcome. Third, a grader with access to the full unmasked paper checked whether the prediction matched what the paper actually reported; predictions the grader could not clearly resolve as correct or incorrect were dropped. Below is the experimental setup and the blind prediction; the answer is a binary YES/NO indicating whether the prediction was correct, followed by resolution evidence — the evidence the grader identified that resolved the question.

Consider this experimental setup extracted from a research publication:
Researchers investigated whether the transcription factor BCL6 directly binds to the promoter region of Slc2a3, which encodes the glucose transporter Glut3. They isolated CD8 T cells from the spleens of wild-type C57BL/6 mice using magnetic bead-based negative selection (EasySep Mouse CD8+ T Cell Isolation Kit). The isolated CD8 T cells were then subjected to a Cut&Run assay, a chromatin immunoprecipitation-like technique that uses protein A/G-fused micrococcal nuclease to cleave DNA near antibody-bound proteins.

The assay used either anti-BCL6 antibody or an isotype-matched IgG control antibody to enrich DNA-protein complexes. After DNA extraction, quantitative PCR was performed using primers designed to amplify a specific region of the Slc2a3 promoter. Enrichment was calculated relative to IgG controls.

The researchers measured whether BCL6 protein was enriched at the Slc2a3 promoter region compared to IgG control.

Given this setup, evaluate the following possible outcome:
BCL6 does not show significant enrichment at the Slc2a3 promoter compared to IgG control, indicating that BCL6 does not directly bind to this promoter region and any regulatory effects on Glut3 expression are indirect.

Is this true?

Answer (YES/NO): NO